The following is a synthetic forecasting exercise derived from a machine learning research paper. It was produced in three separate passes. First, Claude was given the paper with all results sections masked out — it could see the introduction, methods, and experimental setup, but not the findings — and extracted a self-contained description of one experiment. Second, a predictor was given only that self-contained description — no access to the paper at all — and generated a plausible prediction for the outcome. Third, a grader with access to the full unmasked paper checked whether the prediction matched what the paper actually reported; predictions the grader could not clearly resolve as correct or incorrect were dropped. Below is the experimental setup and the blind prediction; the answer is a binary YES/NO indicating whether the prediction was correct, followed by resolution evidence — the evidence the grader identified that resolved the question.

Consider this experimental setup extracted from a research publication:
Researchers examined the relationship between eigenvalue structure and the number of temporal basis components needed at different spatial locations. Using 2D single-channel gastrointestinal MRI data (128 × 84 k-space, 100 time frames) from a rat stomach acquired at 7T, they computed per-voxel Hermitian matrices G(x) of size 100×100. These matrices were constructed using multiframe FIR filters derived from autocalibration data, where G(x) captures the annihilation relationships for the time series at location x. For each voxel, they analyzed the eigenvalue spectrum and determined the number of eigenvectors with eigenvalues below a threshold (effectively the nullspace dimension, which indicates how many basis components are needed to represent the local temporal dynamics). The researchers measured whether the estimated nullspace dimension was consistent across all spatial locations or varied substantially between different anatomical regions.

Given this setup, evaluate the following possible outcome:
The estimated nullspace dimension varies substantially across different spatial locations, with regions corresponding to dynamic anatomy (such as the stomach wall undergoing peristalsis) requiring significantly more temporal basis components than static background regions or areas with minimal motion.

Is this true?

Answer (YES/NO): YES